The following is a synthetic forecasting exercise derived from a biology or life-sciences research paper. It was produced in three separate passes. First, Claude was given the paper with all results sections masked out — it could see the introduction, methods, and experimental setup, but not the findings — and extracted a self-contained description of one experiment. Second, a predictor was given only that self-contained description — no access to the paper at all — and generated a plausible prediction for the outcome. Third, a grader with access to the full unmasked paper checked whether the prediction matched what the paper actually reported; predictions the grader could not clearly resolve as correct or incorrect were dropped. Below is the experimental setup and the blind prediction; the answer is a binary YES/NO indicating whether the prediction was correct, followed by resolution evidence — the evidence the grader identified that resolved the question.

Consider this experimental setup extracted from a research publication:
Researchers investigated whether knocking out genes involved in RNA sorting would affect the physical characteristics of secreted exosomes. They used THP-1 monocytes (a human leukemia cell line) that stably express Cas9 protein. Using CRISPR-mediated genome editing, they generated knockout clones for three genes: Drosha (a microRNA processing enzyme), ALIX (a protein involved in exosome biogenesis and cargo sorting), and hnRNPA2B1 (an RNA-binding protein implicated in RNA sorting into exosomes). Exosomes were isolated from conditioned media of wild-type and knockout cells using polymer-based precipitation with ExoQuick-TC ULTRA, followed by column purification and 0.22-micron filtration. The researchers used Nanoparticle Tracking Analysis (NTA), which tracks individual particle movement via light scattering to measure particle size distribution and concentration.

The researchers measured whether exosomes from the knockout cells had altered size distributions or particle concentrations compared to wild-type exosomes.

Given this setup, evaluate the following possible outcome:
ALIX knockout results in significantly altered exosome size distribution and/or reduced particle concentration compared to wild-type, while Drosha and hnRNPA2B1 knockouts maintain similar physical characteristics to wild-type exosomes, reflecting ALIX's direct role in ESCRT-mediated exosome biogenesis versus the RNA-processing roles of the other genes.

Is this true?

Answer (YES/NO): NO